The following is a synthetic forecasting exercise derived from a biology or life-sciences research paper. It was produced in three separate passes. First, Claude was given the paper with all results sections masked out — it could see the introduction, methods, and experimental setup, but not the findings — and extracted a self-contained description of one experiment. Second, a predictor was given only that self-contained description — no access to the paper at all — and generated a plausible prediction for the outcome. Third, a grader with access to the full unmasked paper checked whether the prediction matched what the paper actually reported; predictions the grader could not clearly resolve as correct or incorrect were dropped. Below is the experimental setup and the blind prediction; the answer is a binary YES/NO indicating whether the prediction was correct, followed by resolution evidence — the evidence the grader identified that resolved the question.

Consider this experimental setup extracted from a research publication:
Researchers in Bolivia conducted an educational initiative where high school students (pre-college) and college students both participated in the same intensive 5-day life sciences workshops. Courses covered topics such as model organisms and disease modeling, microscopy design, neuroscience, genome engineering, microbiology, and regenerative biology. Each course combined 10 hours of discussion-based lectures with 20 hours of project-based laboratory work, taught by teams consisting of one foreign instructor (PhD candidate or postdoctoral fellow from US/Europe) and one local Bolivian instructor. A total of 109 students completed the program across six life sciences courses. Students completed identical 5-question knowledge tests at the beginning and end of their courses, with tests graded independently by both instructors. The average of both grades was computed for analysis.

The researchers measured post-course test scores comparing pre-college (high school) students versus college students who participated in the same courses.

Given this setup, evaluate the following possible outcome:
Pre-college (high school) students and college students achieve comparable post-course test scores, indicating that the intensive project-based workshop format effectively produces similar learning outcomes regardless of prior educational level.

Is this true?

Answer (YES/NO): YES